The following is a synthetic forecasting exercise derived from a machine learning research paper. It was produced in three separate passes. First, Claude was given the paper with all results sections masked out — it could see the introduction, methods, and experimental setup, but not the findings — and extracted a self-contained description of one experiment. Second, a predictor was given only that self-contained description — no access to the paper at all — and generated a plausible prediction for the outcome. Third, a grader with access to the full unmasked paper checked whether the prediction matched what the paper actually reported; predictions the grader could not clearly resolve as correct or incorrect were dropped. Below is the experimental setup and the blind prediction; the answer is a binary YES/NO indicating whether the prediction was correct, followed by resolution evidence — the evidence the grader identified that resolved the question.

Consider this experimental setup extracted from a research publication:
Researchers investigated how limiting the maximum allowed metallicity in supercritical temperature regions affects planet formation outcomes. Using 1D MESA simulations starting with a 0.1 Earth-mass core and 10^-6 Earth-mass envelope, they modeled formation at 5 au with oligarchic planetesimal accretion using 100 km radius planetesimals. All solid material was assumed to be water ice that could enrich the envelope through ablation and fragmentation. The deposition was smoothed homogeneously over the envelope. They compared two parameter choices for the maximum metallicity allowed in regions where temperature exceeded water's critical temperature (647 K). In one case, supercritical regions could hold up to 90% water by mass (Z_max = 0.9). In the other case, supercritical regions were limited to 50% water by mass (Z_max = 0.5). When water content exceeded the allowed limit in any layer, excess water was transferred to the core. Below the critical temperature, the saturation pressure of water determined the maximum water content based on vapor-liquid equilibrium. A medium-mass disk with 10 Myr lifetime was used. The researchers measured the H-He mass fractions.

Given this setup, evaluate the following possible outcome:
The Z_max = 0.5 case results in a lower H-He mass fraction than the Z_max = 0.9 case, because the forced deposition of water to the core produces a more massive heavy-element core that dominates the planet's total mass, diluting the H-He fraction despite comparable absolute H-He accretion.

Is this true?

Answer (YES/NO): NO